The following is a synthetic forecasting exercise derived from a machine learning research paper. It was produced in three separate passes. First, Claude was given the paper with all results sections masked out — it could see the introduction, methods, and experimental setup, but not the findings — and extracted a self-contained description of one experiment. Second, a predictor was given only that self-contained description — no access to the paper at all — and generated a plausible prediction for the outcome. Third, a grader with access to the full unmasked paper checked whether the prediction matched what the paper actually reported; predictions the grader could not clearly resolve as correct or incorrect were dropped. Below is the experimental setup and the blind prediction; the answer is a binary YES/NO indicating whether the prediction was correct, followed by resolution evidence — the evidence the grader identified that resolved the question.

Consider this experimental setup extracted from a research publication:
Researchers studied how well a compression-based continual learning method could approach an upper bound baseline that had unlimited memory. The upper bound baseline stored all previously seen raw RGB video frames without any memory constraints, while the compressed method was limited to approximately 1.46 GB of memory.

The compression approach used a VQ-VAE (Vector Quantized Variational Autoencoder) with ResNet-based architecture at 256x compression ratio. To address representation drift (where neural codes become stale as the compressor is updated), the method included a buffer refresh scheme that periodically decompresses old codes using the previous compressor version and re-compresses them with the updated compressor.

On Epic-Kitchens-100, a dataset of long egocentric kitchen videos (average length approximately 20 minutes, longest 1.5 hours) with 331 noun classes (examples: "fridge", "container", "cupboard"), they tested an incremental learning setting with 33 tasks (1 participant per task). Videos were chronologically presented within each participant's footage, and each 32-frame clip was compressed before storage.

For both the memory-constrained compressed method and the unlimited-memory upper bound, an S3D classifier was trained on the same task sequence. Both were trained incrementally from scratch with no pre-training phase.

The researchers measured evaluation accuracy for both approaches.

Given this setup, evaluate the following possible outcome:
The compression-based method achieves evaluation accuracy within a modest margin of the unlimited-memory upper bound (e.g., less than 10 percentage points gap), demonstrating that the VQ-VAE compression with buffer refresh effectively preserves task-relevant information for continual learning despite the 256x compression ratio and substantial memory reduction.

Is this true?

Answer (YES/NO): YES